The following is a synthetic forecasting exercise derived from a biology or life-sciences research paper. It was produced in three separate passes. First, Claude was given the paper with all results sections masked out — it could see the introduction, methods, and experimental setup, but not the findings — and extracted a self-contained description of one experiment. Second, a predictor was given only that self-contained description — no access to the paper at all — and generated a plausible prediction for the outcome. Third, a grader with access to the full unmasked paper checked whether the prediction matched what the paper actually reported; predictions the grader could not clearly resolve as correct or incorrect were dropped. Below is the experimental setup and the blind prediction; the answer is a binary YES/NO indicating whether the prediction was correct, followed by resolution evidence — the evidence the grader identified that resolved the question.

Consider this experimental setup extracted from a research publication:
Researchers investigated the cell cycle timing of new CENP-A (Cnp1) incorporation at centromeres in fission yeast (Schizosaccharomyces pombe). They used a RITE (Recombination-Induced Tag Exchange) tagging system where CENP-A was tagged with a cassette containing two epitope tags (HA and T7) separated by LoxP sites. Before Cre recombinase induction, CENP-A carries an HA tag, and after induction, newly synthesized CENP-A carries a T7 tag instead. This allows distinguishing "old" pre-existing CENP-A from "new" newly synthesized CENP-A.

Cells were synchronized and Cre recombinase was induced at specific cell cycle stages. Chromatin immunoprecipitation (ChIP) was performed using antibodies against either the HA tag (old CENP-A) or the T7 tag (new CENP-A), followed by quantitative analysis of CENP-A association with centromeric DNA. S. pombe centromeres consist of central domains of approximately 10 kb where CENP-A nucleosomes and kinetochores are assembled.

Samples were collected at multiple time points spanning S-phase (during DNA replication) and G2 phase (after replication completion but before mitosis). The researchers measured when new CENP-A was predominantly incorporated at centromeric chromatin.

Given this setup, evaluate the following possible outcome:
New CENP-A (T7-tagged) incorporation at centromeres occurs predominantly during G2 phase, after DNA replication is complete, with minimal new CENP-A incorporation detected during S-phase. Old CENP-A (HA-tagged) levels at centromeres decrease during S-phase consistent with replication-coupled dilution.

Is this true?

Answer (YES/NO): YES